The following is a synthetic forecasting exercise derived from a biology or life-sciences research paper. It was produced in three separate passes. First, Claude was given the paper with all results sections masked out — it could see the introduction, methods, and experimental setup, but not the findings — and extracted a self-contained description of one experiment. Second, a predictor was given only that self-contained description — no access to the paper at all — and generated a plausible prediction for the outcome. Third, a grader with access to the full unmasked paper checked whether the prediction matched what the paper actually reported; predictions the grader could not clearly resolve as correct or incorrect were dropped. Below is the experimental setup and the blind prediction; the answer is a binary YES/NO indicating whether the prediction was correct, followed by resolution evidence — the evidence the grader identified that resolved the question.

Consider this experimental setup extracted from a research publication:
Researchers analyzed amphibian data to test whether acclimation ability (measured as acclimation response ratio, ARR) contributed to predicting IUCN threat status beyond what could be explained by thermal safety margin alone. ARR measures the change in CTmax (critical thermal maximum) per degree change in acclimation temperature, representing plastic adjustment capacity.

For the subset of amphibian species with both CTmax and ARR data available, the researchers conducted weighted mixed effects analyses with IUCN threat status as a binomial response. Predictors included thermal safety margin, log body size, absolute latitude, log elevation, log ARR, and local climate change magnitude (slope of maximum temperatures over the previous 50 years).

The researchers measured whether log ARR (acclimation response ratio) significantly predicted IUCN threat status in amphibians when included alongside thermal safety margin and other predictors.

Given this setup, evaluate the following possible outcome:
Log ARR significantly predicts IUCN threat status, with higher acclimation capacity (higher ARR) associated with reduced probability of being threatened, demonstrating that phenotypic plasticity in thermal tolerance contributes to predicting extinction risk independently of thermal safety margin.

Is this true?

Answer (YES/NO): YES